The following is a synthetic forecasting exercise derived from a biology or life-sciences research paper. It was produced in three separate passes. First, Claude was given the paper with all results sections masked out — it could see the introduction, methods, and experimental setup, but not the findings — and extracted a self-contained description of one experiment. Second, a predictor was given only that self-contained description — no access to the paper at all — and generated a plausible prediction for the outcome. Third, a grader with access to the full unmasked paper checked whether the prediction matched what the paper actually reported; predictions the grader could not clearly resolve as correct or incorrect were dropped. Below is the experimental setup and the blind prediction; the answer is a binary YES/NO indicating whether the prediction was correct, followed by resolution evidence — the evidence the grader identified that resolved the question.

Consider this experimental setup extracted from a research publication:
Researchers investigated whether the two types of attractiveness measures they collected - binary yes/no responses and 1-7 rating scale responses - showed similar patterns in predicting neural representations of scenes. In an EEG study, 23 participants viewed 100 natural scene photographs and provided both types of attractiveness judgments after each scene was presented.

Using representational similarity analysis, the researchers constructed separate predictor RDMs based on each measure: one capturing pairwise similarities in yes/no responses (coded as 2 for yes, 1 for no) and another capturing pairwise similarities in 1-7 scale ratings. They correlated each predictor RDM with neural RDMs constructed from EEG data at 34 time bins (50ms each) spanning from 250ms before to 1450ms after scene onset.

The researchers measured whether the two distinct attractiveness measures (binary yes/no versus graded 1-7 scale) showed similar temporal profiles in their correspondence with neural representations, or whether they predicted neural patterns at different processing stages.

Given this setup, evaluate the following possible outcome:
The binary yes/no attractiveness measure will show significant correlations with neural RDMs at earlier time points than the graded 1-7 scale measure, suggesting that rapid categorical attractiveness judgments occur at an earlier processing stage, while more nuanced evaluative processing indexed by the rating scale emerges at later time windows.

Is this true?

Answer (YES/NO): NO